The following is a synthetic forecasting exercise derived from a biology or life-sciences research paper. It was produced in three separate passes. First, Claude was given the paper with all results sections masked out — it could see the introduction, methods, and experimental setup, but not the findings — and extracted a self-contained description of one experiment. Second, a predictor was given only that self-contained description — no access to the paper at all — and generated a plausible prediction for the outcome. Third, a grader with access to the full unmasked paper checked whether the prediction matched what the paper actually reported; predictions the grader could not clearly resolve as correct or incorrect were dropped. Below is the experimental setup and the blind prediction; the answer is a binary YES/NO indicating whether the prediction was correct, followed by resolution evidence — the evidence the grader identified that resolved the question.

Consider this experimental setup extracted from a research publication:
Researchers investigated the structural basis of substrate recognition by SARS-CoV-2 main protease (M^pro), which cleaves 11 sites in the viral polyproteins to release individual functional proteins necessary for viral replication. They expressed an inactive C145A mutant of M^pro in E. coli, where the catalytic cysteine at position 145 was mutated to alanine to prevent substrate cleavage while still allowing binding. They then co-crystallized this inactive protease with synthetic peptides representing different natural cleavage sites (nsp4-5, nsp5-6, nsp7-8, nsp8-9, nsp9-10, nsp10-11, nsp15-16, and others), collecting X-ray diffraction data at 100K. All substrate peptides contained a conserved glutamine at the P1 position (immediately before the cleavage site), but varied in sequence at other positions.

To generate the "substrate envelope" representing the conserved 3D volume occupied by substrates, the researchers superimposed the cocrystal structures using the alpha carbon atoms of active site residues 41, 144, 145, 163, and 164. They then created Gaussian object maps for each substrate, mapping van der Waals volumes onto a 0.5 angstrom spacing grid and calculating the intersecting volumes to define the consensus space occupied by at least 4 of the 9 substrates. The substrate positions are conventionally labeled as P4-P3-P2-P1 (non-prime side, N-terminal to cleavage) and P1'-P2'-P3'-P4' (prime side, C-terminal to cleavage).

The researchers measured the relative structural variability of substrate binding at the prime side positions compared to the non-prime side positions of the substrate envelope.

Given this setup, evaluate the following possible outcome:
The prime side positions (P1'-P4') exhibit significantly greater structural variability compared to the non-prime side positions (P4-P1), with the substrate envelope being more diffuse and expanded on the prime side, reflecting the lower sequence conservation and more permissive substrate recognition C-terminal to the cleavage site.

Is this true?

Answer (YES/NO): YES